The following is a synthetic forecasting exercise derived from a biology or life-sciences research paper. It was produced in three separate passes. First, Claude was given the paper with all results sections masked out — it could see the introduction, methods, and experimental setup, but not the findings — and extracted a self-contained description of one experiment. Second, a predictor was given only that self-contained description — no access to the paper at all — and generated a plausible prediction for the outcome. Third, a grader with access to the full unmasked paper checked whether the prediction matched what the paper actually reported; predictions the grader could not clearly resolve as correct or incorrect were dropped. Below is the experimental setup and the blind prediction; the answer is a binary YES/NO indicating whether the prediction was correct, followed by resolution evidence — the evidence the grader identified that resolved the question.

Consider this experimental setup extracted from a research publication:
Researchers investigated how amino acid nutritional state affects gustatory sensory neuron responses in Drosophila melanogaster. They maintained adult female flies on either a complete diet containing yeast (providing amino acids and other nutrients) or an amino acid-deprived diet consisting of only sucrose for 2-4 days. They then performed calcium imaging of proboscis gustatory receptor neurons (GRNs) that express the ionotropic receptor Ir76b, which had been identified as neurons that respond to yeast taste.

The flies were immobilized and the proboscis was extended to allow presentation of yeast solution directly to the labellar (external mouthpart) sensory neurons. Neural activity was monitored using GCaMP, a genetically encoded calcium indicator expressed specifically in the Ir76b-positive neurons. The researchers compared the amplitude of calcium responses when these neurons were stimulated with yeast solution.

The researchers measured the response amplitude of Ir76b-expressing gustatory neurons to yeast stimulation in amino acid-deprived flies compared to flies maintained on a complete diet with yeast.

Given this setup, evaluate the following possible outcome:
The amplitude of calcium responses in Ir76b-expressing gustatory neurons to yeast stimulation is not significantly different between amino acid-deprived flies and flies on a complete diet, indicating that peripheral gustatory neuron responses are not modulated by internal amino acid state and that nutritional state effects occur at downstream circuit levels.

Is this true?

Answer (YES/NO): NO